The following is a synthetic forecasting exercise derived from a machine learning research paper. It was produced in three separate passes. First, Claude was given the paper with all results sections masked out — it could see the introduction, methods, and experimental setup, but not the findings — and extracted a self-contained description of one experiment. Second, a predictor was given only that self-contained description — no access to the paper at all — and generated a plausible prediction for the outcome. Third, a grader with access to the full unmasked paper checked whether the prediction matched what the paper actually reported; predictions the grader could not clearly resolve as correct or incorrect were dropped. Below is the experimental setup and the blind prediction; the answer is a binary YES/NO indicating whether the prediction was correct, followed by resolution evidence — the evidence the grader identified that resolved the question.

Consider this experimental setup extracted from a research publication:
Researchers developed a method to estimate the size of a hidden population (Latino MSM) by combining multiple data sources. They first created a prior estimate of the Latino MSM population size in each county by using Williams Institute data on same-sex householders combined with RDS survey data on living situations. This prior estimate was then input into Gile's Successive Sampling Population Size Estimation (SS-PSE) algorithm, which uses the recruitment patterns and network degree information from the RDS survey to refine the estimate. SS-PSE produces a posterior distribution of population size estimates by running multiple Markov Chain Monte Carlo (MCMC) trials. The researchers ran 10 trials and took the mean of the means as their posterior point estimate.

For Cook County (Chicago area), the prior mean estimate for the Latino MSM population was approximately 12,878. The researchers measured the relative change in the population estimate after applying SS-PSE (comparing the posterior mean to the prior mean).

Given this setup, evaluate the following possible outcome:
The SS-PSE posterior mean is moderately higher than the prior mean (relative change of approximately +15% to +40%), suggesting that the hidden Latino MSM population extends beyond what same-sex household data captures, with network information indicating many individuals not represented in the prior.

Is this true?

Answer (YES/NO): NO